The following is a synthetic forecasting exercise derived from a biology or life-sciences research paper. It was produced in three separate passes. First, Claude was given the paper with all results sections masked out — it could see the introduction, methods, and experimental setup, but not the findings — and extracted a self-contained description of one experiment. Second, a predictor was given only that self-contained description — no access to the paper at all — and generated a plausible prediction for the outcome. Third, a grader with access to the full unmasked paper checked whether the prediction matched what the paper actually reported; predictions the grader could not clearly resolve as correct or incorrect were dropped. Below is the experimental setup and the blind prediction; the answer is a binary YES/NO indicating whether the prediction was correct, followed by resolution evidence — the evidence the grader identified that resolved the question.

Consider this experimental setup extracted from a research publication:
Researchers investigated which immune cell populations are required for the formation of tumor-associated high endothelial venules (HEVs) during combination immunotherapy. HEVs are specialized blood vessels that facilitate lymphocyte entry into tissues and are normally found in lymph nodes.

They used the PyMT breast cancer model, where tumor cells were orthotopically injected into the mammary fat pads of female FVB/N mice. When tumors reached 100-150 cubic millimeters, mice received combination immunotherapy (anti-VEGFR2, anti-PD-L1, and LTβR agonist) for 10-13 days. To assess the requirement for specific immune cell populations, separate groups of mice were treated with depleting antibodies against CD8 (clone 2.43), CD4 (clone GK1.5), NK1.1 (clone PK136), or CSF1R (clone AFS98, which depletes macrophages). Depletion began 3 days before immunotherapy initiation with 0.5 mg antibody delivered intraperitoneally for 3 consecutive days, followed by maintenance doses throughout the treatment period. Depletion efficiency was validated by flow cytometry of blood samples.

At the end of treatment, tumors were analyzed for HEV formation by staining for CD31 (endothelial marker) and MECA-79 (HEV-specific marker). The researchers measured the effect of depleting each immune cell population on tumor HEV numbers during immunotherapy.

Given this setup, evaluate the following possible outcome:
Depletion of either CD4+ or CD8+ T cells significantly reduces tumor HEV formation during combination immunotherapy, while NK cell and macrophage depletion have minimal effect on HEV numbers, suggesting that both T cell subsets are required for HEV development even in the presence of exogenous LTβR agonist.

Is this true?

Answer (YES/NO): NO